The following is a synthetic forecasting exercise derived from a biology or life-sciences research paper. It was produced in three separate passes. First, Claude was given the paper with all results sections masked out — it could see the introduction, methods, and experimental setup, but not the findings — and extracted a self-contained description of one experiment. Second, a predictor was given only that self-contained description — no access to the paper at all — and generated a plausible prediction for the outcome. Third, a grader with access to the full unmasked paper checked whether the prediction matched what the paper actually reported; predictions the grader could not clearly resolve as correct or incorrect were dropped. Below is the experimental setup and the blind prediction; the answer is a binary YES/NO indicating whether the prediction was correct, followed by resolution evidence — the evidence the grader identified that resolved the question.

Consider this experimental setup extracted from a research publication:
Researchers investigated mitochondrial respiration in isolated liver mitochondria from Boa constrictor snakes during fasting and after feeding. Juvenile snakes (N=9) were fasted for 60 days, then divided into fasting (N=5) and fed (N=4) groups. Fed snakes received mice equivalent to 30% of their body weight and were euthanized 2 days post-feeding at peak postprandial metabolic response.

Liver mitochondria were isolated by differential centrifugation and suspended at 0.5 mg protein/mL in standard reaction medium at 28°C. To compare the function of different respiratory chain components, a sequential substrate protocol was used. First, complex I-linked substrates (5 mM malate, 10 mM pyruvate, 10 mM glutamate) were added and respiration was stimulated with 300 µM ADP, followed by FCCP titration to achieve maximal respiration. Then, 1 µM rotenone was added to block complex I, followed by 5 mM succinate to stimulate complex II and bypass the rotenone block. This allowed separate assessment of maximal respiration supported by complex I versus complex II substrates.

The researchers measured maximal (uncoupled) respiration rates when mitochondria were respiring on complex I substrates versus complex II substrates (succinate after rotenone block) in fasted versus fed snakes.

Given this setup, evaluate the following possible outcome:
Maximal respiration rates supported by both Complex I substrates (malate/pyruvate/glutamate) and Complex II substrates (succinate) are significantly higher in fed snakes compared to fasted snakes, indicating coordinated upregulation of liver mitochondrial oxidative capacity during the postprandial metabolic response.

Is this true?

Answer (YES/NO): NO